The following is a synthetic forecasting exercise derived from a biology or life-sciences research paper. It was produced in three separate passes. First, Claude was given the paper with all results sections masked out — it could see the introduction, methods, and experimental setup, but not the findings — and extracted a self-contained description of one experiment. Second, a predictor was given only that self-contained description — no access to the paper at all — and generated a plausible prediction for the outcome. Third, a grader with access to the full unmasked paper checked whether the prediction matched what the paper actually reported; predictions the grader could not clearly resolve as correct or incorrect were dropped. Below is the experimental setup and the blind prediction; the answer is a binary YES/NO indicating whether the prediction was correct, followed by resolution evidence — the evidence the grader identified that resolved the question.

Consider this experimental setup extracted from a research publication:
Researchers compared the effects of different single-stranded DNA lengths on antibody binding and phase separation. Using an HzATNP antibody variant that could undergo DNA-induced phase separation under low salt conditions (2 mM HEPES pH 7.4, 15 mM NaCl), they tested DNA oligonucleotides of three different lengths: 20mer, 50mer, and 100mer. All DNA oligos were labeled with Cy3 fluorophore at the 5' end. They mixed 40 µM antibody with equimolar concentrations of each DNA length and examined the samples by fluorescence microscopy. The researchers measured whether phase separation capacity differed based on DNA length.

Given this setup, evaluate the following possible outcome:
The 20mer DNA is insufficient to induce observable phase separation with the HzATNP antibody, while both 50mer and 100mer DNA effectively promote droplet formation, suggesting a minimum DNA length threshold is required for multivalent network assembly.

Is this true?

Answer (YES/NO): NO